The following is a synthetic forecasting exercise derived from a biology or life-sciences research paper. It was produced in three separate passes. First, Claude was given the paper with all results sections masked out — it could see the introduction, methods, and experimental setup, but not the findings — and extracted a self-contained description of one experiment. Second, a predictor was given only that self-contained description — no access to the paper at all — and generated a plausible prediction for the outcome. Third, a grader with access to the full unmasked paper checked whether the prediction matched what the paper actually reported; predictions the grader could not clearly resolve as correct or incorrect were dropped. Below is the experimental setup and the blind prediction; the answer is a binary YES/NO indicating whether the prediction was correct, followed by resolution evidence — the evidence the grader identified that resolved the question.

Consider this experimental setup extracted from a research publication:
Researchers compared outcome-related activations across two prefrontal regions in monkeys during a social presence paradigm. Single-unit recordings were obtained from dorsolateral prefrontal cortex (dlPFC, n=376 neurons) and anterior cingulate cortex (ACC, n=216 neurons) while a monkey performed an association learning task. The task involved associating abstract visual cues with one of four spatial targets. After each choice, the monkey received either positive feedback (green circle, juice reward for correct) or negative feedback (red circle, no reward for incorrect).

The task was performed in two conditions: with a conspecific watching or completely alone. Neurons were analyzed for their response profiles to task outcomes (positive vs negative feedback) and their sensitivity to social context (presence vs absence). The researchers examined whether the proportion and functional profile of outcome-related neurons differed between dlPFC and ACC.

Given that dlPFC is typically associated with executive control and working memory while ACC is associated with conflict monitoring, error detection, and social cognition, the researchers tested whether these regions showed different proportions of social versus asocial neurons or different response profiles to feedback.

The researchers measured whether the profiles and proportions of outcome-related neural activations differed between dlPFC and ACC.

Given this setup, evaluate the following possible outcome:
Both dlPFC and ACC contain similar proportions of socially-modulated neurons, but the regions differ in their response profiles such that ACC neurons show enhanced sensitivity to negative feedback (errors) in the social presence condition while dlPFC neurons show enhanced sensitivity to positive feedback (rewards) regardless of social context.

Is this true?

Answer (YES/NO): NO